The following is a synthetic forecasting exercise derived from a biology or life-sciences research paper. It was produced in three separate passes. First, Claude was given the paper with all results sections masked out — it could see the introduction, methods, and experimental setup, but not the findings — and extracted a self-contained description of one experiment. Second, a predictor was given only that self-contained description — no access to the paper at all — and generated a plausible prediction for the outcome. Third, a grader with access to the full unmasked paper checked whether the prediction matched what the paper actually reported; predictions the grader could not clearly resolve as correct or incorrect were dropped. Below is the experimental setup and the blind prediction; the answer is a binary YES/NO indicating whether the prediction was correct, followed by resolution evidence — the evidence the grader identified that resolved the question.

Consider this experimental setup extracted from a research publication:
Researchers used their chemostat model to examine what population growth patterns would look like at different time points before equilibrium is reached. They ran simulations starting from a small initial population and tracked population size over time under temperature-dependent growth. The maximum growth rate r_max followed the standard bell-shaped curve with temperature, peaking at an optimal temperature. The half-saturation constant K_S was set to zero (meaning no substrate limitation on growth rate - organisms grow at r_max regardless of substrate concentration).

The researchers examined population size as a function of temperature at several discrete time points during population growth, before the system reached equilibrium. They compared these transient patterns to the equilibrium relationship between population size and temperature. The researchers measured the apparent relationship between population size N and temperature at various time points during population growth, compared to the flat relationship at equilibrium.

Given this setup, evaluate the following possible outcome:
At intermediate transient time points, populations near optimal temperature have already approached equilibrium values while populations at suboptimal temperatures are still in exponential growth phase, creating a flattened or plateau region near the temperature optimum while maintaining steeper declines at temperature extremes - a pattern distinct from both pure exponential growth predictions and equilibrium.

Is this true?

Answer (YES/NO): NO